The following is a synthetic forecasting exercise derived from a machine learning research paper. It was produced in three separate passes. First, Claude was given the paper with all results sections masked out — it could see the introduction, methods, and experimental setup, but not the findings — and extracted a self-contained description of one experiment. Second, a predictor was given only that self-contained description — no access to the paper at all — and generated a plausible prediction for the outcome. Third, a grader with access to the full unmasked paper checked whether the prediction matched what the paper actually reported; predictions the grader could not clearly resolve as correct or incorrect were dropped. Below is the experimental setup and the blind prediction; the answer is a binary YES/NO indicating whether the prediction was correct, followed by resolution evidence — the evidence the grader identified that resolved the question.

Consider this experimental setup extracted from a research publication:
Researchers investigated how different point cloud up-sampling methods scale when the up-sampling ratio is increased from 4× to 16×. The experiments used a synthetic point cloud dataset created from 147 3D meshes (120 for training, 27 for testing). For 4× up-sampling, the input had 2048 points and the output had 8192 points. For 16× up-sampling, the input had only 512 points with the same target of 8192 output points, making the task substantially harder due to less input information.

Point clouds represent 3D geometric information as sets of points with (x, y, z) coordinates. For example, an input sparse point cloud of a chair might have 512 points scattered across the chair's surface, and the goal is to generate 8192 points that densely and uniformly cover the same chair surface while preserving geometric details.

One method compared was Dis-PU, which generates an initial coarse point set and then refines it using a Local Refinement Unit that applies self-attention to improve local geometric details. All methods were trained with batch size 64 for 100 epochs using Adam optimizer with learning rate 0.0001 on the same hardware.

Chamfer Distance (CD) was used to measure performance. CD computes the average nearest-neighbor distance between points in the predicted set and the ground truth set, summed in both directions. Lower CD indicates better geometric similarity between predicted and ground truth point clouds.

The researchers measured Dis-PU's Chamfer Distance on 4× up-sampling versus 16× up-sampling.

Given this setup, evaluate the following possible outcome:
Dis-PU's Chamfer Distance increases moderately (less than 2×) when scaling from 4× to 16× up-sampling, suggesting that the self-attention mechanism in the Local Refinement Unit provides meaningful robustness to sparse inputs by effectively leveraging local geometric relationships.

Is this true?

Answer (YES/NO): NO